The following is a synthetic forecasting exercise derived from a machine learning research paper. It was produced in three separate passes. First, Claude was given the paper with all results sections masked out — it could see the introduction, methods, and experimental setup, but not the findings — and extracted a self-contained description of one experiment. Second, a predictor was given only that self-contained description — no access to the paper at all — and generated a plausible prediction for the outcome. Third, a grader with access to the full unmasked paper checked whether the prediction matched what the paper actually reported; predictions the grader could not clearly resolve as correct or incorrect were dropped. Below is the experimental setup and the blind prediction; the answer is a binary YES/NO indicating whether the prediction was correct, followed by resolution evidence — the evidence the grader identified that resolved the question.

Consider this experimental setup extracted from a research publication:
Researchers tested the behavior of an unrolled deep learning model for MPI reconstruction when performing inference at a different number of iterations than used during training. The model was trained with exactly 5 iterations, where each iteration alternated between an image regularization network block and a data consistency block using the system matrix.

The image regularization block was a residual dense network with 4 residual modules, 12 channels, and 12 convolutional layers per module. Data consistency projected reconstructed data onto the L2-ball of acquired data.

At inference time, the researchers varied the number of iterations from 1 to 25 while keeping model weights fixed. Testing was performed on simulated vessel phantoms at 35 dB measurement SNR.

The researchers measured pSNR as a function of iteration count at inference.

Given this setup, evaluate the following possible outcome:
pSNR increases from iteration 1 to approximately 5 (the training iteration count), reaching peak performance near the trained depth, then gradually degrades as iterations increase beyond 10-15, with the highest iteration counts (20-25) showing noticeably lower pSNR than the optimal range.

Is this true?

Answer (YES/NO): NO